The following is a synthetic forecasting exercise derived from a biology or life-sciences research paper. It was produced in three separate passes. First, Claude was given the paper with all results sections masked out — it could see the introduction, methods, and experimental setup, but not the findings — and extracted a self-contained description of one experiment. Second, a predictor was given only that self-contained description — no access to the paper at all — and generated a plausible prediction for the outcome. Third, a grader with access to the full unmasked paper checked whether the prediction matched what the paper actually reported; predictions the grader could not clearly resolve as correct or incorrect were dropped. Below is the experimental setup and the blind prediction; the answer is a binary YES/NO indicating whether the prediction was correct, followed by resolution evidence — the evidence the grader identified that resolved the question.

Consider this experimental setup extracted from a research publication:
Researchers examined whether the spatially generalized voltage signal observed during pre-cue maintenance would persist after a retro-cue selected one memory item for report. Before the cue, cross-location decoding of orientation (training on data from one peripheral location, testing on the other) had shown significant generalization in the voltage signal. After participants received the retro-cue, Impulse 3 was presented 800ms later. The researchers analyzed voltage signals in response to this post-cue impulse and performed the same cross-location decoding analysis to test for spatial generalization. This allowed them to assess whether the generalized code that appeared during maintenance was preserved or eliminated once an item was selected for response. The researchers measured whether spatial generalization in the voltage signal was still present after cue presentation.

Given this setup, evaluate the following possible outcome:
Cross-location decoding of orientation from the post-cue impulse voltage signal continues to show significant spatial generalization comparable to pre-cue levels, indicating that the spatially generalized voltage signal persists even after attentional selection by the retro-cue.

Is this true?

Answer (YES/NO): NO